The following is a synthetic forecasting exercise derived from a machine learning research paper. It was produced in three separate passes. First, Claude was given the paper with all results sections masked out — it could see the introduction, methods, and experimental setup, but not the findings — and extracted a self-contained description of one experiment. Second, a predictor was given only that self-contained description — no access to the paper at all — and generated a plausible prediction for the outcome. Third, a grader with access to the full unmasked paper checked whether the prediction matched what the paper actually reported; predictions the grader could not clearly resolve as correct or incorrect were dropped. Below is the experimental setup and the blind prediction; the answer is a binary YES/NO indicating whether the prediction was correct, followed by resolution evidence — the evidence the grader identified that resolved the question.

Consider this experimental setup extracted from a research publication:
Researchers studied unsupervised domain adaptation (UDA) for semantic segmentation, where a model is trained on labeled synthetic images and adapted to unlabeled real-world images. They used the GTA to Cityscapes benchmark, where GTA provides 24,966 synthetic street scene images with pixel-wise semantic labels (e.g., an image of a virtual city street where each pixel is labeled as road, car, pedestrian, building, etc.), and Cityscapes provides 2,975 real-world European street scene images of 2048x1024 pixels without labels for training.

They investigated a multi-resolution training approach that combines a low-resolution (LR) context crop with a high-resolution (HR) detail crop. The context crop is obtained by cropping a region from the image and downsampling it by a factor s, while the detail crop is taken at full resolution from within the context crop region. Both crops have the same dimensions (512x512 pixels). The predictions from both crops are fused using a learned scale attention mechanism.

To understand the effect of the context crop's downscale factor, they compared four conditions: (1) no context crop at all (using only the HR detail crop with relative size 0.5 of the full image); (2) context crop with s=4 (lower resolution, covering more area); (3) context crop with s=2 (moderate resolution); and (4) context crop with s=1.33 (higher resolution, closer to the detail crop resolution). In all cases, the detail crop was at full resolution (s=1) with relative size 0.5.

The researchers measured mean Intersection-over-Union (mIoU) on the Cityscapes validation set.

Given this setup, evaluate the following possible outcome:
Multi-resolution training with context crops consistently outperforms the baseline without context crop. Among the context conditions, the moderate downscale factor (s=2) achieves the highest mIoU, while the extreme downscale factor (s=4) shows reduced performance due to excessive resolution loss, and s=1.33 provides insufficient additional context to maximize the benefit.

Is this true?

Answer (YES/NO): YES